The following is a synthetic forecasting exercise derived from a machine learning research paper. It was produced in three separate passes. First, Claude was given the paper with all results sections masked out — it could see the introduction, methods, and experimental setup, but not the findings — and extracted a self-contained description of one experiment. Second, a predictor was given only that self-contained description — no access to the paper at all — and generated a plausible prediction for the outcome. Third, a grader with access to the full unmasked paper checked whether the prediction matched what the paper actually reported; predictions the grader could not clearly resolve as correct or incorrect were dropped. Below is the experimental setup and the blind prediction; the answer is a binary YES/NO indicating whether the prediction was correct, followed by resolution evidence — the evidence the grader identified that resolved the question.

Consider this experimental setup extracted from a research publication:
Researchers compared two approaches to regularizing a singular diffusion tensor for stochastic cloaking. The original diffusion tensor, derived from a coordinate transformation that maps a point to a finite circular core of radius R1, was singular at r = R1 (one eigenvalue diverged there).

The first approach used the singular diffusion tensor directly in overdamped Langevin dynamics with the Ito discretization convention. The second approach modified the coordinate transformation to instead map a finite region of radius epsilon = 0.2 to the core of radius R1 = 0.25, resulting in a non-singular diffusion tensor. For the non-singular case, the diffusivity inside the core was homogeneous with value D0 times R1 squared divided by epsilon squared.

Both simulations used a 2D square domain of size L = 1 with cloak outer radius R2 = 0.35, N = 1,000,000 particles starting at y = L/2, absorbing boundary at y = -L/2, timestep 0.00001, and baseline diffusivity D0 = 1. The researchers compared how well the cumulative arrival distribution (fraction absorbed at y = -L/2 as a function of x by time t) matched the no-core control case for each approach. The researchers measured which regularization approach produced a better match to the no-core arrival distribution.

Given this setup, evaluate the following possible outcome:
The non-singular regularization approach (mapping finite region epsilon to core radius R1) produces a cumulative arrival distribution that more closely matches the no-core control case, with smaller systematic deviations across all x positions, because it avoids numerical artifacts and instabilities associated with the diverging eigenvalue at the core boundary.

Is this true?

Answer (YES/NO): YES